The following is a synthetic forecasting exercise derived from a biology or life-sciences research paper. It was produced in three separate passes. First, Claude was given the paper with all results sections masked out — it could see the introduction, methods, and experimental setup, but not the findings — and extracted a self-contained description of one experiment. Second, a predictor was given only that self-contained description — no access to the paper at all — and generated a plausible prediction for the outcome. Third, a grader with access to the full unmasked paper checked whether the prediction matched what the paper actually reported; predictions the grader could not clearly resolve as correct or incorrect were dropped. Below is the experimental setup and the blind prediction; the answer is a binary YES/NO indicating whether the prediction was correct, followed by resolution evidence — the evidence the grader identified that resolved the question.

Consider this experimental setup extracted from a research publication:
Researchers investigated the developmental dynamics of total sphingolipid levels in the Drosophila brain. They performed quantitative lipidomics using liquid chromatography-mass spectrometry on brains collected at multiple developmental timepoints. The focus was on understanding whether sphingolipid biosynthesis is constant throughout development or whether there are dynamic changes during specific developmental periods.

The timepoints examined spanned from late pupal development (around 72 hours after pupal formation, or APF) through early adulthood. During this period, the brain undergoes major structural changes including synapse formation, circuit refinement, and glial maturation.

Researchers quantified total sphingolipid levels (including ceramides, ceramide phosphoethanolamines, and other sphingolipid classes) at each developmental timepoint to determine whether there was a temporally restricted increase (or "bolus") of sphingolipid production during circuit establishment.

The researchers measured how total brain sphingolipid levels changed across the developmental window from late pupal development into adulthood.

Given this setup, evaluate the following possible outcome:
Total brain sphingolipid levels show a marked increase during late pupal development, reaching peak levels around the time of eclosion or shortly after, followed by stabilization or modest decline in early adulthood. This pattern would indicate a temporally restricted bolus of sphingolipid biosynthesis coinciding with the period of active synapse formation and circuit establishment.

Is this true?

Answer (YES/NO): NO